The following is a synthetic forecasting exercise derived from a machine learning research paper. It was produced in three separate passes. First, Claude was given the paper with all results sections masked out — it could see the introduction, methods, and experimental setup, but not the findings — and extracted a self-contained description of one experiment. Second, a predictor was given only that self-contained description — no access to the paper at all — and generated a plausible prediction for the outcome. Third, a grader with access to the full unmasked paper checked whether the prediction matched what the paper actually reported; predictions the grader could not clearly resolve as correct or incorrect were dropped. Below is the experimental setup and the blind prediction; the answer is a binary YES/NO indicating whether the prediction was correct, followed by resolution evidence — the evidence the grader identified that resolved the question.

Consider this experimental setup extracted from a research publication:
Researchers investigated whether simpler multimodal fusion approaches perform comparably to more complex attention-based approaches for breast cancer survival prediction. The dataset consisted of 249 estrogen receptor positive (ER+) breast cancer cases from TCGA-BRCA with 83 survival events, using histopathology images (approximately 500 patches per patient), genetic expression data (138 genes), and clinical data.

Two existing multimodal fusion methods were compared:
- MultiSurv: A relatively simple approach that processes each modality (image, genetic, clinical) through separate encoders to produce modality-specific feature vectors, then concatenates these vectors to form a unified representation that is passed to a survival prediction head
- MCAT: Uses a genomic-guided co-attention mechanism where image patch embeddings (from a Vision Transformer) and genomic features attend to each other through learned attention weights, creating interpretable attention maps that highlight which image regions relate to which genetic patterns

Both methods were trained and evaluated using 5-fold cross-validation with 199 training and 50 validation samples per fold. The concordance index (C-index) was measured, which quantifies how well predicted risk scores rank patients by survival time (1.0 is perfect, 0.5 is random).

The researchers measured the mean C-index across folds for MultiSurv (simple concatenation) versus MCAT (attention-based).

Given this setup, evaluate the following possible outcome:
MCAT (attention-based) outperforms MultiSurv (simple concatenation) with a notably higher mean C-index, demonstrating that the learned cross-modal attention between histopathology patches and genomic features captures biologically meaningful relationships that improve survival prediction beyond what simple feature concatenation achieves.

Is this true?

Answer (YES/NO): YES